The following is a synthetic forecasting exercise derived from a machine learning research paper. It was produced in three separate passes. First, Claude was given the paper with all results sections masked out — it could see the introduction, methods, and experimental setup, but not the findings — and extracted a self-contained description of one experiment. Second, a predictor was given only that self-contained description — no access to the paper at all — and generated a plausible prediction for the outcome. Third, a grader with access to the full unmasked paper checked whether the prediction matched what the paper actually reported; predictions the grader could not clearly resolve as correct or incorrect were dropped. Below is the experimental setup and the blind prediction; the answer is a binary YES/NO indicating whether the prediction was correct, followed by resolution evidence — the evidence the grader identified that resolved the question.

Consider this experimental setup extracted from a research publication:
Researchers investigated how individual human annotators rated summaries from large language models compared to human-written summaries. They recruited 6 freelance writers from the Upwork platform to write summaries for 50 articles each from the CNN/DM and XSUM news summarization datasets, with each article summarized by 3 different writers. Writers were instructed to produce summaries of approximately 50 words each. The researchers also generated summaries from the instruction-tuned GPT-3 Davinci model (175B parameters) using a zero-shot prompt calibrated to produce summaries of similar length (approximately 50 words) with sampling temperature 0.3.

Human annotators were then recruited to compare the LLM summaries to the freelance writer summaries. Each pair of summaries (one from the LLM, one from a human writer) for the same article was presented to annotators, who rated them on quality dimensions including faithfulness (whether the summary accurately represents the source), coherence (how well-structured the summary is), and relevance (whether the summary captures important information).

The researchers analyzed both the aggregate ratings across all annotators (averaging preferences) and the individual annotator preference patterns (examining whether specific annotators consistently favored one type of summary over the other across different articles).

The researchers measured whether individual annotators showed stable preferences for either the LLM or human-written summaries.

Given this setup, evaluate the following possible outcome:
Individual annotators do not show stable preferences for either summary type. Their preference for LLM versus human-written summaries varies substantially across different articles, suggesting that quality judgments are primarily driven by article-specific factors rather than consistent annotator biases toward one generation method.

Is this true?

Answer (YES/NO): NO